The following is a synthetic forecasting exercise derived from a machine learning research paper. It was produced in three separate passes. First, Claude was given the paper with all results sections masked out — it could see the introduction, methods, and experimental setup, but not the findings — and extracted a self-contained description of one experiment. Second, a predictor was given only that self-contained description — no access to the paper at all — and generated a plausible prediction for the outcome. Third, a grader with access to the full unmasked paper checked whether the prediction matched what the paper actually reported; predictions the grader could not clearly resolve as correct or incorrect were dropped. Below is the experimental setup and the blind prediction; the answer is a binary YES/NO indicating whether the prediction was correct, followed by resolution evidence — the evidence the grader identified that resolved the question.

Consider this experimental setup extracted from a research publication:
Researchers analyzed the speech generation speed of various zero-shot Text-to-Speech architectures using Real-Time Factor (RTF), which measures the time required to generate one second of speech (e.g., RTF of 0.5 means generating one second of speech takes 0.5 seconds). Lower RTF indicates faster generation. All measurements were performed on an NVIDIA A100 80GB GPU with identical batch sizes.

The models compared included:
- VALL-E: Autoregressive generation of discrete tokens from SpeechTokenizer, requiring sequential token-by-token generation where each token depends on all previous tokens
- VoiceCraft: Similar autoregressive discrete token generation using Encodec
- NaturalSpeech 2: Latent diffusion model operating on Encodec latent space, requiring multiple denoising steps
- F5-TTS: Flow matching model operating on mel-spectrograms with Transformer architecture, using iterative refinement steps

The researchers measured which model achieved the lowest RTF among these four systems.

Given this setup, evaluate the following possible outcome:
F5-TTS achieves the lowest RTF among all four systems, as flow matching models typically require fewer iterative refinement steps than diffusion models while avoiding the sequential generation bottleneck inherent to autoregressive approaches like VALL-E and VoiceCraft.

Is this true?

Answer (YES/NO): YES